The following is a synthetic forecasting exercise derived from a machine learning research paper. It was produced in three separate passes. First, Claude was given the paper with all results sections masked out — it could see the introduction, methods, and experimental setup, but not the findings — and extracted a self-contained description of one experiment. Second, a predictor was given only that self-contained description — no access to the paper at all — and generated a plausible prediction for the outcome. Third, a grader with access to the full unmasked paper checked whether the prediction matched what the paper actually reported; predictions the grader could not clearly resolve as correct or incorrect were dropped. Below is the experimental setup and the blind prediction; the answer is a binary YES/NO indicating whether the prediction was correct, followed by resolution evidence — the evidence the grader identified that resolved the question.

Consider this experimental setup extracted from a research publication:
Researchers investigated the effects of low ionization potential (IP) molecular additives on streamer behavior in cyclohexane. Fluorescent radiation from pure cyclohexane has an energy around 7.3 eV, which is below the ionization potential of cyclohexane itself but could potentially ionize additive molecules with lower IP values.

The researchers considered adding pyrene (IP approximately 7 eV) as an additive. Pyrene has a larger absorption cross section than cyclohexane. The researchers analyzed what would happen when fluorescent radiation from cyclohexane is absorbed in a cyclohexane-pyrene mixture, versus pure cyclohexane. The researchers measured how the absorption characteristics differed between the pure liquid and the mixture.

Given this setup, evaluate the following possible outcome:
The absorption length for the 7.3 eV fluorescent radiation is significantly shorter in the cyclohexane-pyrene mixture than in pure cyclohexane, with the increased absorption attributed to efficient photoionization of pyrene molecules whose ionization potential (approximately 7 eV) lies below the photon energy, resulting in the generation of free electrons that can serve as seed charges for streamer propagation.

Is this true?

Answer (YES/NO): YES